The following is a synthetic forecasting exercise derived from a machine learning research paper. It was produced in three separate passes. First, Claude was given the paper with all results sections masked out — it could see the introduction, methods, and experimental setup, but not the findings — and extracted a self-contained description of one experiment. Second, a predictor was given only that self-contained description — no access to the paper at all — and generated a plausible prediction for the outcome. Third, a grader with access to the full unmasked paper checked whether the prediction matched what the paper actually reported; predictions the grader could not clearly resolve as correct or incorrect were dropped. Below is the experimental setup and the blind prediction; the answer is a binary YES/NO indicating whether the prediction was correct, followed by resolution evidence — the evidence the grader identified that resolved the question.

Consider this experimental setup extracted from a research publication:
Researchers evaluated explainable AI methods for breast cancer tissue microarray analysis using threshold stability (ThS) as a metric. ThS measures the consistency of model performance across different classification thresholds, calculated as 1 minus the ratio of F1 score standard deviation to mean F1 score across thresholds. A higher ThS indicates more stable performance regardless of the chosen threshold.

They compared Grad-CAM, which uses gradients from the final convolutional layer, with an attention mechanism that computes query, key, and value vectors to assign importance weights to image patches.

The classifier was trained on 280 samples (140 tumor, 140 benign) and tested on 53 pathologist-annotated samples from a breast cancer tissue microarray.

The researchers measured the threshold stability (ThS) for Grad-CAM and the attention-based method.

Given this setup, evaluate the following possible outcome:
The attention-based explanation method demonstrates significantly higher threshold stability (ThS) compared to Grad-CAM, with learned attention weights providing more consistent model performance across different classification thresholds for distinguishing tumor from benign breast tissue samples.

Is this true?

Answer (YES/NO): YES